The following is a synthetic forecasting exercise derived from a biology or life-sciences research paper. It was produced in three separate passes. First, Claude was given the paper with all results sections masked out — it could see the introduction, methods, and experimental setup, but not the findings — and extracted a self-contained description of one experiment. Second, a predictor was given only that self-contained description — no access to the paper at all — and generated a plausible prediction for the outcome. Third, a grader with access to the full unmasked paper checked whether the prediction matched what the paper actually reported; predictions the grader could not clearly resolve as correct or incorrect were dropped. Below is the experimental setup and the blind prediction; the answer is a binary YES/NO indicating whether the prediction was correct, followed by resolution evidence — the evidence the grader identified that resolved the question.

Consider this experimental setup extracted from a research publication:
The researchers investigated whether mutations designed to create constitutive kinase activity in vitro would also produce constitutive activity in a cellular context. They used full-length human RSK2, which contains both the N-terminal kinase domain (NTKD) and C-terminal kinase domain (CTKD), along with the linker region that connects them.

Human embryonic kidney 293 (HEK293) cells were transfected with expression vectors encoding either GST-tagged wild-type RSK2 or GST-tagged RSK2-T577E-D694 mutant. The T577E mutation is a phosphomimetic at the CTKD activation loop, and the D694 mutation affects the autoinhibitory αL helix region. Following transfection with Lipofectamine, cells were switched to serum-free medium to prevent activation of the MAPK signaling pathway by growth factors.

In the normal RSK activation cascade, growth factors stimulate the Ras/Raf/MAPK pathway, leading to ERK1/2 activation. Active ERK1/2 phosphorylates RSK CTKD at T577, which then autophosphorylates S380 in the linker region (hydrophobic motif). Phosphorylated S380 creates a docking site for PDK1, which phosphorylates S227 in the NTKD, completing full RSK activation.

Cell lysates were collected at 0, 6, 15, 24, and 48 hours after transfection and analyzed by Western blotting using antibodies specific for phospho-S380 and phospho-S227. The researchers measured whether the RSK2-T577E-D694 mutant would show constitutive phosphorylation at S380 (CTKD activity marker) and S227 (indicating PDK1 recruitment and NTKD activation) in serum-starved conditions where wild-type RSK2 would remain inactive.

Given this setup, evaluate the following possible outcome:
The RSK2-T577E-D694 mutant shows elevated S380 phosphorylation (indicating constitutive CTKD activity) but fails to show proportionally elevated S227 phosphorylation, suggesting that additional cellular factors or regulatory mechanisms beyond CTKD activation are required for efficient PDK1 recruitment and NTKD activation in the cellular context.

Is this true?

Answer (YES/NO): NO